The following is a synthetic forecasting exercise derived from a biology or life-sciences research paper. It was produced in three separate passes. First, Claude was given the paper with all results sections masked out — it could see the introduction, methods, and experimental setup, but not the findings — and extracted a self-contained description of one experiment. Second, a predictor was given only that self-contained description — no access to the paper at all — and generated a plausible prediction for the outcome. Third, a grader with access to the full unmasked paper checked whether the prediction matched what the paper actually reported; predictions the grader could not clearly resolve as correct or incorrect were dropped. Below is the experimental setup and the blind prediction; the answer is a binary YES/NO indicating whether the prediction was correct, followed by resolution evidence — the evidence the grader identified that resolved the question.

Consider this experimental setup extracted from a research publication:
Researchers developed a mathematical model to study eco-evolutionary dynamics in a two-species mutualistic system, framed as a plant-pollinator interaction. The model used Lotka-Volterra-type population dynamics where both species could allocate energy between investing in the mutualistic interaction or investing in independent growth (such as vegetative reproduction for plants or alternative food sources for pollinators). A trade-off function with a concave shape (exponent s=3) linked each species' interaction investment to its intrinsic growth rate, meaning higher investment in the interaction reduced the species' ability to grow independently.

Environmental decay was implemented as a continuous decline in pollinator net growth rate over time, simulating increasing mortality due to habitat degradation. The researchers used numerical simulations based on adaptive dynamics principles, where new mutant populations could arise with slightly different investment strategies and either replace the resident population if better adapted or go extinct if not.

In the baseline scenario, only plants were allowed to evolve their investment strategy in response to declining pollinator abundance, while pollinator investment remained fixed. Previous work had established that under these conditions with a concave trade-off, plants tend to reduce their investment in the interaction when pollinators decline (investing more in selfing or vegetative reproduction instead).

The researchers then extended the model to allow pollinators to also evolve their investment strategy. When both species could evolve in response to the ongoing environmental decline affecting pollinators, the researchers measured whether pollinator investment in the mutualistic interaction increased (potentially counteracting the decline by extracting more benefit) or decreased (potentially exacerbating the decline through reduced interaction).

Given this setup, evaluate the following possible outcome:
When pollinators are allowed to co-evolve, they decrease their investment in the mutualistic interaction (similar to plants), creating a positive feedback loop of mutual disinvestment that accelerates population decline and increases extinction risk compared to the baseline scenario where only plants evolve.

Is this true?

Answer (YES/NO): NO